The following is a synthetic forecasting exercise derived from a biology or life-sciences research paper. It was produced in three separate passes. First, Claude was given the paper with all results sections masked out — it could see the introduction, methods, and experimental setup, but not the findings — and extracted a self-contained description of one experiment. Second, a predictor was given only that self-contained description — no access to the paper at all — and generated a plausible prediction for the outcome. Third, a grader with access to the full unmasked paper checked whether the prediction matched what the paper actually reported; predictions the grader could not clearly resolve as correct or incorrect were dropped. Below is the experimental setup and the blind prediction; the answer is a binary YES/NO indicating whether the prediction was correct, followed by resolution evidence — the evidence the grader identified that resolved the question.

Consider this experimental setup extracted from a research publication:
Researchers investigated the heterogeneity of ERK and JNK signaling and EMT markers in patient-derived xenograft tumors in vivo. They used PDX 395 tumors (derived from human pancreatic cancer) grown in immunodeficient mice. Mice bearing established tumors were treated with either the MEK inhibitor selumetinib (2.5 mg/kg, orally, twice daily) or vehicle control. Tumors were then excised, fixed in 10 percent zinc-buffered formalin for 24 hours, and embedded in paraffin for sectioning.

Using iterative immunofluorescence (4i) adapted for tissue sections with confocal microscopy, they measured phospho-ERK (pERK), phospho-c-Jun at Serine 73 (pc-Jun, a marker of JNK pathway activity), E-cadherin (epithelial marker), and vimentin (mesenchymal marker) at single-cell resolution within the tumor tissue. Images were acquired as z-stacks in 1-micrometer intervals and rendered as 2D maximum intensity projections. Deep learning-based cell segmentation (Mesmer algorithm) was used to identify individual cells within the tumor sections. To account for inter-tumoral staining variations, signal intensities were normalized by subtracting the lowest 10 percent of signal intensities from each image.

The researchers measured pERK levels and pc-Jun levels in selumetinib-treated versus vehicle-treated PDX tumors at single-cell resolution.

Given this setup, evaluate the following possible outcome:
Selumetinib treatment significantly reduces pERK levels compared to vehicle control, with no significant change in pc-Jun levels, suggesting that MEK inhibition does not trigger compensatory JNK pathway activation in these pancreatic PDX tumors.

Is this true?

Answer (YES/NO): NO